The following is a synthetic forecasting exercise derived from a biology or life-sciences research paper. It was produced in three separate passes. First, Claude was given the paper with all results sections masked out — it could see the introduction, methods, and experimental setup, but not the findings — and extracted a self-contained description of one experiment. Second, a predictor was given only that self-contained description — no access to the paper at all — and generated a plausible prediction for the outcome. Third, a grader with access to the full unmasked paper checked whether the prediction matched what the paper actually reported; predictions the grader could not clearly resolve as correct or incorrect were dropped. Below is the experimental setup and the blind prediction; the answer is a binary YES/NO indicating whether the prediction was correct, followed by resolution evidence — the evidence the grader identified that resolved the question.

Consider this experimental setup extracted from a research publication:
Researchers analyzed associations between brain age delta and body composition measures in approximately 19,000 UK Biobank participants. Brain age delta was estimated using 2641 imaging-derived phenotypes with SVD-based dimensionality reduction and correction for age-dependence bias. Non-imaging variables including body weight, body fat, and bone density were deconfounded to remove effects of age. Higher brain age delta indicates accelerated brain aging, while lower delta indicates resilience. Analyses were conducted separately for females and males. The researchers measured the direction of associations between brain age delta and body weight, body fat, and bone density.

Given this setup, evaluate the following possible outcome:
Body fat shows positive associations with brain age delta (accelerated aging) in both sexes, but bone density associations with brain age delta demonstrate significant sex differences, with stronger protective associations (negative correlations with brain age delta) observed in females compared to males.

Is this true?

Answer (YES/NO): NO